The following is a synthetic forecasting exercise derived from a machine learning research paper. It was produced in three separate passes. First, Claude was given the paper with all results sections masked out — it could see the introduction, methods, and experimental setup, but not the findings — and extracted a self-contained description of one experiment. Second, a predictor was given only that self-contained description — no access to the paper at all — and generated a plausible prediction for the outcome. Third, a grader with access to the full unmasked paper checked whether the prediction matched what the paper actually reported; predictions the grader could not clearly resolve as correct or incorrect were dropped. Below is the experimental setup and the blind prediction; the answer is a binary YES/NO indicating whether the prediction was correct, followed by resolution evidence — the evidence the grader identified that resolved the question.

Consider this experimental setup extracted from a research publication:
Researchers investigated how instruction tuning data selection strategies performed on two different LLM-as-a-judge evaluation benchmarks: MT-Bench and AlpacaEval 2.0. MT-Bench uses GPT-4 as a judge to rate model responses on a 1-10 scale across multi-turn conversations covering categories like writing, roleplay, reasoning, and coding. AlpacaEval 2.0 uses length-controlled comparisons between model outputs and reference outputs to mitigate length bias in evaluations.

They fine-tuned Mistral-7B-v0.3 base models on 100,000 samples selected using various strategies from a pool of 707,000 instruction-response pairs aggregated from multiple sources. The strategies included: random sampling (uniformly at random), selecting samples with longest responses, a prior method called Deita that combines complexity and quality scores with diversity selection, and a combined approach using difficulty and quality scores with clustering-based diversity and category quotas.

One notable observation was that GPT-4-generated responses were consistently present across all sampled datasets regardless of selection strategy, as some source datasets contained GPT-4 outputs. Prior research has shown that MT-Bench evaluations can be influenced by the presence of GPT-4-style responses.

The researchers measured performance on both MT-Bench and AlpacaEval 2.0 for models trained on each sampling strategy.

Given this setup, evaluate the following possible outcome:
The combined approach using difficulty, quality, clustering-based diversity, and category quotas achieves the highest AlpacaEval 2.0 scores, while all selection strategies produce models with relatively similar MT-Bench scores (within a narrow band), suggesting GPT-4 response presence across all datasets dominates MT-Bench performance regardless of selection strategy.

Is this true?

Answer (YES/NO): YES